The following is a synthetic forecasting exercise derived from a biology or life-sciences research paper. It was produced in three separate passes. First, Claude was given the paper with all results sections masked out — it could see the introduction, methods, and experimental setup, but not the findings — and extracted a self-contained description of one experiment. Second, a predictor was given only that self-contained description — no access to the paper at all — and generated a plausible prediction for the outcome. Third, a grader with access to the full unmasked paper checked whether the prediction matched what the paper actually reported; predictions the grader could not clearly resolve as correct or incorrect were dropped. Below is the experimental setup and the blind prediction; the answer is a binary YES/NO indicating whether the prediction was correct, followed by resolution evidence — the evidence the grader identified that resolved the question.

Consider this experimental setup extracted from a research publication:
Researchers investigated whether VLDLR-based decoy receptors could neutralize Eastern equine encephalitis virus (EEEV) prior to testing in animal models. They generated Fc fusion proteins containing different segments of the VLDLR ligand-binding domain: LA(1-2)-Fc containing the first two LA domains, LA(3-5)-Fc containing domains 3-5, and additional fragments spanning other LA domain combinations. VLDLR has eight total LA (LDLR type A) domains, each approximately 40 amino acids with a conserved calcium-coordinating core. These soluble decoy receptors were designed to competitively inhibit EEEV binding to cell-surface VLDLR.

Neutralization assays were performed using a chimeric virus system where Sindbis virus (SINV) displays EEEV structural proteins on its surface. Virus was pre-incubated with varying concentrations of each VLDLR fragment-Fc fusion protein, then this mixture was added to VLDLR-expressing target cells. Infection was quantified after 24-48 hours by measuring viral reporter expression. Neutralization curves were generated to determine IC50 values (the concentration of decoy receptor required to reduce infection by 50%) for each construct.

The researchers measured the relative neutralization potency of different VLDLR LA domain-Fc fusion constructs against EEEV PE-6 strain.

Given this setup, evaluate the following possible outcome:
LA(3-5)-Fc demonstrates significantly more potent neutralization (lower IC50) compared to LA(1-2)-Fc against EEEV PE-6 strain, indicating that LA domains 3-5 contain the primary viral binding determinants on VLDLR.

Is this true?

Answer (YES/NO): NO